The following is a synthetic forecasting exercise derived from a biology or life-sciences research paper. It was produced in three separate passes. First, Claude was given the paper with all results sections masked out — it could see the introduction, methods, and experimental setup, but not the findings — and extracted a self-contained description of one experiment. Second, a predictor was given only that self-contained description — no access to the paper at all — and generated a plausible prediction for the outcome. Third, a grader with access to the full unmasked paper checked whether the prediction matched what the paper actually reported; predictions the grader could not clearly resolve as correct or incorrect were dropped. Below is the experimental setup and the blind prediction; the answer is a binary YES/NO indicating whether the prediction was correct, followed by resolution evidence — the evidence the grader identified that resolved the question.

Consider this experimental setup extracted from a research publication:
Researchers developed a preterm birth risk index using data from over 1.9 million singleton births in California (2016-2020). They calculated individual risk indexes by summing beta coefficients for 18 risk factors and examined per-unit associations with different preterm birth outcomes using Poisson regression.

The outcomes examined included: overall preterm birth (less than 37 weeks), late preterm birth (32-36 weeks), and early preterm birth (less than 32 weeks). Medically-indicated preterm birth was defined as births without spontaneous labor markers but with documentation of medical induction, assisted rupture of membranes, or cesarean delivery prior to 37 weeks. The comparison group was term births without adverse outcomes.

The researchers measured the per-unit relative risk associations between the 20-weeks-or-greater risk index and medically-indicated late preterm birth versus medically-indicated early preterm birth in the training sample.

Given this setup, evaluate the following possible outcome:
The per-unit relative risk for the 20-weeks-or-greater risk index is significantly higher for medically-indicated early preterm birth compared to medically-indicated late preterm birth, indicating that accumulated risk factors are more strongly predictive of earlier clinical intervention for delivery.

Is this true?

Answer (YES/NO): YES